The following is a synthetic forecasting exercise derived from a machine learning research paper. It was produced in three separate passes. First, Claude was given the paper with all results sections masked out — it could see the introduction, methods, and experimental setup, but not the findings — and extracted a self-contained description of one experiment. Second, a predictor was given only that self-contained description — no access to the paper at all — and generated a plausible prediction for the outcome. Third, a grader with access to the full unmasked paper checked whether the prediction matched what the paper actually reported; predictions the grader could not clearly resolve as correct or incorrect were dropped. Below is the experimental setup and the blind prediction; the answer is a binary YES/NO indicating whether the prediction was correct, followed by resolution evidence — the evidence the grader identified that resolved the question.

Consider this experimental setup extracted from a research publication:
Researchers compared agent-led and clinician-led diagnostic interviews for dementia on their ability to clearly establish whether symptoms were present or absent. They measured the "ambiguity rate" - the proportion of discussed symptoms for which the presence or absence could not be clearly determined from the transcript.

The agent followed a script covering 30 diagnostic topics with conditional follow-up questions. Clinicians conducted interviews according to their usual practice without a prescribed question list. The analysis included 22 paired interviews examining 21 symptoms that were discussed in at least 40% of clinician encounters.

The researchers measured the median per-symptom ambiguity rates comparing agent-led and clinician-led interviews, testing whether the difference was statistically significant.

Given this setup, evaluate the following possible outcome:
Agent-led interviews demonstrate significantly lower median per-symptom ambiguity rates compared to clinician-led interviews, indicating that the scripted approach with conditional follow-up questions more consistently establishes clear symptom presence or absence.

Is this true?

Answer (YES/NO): NO